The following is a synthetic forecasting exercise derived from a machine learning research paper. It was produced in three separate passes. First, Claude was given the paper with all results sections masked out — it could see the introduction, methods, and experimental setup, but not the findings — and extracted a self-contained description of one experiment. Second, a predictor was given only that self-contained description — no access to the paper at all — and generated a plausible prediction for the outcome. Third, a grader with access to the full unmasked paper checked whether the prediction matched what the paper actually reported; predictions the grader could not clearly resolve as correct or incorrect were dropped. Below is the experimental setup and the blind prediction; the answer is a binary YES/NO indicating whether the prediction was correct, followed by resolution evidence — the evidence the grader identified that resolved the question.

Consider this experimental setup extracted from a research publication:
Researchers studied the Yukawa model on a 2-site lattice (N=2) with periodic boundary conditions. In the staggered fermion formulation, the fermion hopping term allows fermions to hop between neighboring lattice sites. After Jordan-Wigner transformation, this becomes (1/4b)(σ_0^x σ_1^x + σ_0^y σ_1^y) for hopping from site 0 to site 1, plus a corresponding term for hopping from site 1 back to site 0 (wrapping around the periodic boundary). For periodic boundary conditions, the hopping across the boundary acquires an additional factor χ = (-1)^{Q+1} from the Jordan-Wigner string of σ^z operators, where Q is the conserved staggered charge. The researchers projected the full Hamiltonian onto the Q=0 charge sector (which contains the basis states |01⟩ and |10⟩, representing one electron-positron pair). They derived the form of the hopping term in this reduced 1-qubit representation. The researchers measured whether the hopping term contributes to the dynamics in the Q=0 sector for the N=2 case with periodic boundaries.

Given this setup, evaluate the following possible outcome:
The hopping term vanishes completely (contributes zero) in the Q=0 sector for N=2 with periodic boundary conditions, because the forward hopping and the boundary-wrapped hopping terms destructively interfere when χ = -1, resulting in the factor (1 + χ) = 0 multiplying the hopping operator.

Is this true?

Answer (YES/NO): YES